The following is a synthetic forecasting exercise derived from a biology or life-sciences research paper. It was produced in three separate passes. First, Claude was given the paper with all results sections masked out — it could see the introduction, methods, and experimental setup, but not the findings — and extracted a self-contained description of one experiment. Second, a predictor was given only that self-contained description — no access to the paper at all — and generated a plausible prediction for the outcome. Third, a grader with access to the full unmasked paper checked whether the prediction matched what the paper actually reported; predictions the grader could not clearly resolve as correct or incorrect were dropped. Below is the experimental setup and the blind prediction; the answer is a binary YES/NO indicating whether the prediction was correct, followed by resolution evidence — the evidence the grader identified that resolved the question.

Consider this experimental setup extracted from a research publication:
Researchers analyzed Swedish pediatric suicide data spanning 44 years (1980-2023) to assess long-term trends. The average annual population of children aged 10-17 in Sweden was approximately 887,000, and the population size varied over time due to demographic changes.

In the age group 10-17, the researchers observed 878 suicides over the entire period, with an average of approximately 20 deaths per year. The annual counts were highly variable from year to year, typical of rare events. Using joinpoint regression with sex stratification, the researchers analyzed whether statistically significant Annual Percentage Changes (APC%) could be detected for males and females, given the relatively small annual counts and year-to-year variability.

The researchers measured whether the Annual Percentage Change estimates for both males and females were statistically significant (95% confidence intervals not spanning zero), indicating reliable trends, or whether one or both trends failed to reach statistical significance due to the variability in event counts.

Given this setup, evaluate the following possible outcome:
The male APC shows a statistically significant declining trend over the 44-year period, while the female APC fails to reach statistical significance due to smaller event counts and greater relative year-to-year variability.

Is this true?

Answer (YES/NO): NO